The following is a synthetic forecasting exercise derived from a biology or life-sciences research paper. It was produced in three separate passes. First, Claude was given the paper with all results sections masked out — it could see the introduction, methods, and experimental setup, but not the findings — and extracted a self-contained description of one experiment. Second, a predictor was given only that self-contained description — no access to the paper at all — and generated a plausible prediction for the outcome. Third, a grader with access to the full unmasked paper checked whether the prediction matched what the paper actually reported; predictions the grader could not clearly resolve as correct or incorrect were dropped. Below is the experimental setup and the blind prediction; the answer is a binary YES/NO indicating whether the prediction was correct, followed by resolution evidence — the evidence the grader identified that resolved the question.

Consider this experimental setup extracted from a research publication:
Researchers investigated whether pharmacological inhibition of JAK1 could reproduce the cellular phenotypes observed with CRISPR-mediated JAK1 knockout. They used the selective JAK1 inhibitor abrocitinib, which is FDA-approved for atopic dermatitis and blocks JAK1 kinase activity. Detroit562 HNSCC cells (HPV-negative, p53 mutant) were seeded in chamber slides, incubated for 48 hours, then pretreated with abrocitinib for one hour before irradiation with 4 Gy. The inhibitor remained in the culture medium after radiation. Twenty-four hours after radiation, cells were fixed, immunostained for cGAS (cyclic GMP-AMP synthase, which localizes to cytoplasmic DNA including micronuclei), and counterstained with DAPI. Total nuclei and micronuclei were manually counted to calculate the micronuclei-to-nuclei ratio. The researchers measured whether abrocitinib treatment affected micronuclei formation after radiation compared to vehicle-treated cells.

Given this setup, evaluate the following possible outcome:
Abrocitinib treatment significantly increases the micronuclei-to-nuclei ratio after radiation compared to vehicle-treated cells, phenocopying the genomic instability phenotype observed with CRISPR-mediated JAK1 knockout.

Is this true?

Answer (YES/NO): NO